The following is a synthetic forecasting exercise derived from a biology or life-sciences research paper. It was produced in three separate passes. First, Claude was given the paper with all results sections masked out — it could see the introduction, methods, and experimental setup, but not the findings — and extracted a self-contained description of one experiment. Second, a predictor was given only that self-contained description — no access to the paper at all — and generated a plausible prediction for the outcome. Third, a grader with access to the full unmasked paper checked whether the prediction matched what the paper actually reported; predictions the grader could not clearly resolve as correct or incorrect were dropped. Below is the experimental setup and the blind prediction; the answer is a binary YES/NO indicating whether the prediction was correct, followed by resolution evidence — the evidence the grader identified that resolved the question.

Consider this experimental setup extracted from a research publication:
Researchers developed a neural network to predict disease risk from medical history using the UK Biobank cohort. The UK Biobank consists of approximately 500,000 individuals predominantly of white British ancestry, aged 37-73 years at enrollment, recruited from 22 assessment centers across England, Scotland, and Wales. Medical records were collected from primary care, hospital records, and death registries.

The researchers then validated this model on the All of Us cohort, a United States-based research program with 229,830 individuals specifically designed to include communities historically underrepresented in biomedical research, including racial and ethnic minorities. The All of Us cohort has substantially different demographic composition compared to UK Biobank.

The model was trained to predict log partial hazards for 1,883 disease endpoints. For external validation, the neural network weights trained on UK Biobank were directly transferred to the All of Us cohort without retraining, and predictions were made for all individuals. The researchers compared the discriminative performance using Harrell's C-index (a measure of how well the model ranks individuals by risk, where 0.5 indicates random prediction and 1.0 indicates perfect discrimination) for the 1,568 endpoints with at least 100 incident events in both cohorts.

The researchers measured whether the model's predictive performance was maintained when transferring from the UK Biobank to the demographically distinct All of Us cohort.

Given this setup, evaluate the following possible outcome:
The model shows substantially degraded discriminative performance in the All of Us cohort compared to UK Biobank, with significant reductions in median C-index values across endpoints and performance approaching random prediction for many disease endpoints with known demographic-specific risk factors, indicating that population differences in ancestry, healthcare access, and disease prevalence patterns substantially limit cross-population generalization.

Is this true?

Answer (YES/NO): NO